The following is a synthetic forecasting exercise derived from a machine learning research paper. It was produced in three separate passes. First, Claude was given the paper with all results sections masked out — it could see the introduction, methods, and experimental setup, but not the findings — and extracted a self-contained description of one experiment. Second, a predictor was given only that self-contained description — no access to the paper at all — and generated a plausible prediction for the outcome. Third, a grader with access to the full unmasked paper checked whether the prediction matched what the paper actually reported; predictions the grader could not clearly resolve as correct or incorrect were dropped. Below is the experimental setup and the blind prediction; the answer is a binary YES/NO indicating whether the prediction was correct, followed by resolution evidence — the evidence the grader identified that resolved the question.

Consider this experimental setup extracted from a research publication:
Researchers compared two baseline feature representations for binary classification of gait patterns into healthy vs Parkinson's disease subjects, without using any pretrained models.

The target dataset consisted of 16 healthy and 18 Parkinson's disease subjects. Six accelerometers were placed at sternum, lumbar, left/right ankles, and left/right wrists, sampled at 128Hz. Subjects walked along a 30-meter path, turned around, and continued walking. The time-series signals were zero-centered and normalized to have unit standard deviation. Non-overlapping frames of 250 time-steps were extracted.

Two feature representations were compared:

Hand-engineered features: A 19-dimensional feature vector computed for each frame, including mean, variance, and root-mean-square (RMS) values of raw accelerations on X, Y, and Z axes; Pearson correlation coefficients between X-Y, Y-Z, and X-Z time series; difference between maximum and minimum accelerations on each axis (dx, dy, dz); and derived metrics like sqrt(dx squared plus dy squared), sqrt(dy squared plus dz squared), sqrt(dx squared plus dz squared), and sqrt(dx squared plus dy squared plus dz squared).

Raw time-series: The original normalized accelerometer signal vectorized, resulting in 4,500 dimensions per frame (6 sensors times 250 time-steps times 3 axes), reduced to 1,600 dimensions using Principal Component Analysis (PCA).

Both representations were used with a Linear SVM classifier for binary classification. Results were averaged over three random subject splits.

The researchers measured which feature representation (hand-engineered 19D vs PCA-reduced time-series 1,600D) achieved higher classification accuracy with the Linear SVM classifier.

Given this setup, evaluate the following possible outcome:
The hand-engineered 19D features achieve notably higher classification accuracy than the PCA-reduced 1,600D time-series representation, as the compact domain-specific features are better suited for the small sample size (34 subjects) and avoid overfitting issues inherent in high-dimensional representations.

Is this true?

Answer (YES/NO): YES